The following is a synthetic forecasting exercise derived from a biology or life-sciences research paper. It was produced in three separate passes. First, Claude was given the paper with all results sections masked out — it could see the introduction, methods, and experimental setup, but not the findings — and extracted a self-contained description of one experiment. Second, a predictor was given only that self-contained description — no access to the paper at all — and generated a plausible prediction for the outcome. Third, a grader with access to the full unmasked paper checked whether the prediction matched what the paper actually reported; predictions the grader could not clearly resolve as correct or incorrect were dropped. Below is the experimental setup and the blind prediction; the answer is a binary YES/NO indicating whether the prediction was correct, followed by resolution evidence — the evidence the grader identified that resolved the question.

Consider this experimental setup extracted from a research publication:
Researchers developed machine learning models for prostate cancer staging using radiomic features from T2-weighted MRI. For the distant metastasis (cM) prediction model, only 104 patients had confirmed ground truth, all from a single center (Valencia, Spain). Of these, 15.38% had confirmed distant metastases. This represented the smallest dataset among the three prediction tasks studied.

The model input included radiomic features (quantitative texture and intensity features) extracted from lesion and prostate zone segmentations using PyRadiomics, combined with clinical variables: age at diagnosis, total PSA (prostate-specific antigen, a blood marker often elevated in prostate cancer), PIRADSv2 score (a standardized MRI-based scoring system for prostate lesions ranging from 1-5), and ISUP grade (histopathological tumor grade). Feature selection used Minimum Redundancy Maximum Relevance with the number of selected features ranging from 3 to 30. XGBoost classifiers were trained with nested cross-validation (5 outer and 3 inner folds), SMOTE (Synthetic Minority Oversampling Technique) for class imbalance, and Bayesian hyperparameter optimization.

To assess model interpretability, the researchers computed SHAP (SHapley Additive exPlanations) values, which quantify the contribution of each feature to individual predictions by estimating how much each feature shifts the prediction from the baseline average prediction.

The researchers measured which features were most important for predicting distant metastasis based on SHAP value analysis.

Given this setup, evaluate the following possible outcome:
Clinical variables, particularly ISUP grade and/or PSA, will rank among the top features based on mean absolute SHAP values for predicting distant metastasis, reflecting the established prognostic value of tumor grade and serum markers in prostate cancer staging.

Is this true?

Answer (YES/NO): NO